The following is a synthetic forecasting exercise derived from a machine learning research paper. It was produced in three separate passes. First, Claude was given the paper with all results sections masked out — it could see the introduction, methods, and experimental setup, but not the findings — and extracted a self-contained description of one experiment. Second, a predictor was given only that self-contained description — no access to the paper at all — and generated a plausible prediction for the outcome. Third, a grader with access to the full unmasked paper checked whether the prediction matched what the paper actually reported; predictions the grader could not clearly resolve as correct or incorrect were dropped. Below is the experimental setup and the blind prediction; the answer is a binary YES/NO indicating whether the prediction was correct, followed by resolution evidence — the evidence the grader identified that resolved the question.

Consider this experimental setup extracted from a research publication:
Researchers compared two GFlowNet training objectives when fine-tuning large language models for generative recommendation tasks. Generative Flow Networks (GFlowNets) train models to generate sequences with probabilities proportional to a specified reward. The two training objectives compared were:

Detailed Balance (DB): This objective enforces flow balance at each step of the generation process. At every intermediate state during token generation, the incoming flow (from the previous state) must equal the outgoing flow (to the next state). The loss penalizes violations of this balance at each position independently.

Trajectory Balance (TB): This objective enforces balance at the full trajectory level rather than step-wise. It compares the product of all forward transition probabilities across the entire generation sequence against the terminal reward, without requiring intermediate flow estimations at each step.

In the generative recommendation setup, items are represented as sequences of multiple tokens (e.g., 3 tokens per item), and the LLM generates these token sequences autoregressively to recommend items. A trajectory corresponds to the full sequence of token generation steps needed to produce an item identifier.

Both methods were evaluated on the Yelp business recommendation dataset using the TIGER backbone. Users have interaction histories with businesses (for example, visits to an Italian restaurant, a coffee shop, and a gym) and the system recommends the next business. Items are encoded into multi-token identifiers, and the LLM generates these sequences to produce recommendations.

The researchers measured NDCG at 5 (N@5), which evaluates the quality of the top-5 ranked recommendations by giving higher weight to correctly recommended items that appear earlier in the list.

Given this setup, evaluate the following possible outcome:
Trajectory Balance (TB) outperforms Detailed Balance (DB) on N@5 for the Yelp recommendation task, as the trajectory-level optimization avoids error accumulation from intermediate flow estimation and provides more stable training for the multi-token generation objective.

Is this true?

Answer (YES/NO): YES